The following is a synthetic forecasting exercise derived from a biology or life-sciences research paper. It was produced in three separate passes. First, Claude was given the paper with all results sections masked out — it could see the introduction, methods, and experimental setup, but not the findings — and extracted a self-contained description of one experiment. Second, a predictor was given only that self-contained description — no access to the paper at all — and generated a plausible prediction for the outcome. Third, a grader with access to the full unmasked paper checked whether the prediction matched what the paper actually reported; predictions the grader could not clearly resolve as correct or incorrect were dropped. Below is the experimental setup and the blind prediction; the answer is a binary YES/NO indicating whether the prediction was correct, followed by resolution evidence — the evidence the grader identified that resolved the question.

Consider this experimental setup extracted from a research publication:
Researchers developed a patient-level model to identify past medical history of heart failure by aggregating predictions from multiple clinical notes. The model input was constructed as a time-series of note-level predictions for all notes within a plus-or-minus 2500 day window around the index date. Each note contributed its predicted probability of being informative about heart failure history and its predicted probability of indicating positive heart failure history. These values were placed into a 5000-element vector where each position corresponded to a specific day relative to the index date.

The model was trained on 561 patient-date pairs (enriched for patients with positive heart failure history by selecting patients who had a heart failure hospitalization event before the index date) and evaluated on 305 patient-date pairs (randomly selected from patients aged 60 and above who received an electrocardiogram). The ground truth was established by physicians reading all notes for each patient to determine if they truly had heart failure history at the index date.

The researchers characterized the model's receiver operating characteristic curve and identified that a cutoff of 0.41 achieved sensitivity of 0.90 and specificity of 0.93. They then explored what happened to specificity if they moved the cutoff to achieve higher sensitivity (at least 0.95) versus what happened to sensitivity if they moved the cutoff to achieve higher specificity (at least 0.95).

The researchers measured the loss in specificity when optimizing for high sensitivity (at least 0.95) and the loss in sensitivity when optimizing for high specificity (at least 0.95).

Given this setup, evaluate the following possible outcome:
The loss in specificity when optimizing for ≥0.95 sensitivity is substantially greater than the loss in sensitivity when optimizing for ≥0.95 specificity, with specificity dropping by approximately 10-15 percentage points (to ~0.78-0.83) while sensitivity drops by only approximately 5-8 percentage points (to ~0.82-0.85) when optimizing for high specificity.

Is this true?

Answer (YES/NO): NO